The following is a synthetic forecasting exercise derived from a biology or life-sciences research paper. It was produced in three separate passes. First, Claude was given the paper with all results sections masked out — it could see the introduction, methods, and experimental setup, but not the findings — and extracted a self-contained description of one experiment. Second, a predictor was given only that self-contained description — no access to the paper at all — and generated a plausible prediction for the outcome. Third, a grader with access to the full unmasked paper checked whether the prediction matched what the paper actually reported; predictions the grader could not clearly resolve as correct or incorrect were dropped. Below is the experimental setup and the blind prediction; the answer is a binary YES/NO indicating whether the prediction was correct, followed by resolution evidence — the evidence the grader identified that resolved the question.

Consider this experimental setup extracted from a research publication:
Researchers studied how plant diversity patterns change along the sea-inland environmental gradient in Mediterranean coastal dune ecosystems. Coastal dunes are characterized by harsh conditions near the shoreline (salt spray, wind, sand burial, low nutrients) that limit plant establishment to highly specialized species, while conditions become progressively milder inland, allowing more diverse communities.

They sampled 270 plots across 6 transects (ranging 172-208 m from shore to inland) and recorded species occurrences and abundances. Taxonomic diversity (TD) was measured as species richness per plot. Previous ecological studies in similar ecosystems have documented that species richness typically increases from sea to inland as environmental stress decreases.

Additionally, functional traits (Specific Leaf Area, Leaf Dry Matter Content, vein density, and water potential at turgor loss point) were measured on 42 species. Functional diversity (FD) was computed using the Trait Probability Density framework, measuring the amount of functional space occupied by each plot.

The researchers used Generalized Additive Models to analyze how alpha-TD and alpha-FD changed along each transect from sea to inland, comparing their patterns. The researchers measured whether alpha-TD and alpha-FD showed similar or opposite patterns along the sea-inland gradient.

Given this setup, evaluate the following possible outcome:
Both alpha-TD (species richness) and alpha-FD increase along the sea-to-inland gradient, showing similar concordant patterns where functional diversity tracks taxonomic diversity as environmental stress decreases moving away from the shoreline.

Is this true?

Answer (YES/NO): NO